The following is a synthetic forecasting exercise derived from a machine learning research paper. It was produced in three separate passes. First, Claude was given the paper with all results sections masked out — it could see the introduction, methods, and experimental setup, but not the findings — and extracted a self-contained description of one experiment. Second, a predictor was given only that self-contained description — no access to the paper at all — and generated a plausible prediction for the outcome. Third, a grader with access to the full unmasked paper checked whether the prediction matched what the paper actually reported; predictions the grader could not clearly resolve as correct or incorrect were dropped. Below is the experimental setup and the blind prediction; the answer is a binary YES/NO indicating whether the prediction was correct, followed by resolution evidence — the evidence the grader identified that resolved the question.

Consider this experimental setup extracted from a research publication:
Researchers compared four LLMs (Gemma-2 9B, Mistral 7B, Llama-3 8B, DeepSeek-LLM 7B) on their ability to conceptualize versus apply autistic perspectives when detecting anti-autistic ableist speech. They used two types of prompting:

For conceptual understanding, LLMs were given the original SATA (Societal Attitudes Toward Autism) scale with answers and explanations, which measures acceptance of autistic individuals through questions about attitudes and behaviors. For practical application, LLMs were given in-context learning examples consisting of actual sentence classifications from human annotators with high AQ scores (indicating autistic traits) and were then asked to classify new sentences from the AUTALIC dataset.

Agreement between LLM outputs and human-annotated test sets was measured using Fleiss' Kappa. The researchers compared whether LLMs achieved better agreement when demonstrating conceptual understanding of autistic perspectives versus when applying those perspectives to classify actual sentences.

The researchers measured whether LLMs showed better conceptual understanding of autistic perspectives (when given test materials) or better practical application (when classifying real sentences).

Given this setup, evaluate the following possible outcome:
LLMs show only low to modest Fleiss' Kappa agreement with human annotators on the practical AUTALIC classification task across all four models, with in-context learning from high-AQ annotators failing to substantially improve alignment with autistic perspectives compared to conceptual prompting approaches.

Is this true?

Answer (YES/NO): YES